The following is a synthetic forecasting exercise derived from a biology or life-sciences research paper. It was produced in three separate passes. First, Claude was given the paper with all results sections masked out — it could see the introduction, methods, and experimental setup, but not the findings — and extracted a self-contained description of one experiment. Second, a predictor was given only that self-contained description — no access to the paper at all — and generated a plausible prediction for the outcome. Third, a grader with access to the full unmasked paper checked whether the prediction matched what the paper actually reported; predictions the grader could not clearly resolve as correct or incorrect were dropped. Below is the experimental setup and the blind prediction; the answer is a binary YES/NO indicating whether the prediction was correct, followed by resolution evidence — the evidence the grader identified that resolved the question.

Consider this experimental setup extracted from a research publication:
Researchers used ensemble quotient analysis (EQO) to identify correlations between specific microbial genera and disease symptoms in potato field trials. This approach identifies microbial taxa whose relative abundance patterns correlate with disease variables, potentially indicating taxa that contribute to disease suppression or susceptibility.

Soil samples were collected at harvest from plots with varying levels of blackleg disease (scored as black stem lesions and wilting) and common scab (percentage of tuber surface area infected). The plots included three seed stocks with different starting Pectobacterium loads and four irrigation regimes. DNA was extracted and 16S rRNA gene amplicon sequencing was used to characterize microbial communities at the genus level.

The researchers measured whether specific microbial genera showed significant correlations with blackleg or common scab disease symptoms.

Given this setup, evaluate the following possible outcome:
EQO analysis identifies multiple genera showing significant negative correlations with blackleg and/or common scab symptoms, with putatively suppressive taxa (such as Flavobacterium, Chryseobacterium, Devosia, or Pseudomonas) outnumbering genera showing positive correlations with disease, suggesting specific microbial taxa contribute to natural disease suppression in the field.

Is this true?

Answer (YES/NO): NO